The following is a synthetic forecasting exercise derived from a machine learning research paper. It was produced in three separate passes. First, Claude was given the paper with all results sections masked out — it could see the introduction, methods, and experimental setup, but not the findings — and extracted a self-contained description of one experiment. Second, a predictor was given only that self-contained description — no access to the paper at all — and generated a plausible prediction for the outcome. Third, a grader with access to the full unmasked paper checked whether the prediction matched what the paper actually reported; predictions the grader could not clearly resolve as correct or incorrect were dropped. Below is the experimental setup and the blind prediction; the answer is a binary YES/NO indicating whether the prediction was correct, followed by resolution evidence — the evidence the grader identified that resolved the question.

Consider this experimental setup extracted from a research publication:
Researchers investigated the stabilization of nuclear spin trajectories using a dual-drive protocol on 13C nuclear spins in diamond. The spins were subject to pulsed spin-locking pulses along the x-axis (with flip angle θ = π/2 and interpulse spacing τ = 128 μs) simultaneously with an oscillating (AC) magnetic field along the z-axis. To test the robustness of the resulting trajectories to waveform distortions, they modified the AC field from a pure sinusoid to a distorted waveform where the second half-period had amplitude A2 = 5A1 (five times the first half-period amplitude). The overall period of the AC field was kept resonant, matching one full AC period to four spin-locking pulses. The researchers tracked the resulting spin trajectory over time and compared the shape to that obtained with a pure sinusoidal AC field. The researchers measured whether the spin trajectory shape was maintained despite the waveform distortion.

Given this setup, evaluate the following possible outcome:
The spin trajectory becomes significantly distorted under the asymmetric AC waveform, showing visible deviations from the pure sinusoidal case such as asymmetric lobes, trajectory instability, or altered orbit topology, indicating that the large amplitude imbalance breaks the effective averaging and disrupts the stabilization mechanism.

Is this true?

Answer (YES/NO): NO